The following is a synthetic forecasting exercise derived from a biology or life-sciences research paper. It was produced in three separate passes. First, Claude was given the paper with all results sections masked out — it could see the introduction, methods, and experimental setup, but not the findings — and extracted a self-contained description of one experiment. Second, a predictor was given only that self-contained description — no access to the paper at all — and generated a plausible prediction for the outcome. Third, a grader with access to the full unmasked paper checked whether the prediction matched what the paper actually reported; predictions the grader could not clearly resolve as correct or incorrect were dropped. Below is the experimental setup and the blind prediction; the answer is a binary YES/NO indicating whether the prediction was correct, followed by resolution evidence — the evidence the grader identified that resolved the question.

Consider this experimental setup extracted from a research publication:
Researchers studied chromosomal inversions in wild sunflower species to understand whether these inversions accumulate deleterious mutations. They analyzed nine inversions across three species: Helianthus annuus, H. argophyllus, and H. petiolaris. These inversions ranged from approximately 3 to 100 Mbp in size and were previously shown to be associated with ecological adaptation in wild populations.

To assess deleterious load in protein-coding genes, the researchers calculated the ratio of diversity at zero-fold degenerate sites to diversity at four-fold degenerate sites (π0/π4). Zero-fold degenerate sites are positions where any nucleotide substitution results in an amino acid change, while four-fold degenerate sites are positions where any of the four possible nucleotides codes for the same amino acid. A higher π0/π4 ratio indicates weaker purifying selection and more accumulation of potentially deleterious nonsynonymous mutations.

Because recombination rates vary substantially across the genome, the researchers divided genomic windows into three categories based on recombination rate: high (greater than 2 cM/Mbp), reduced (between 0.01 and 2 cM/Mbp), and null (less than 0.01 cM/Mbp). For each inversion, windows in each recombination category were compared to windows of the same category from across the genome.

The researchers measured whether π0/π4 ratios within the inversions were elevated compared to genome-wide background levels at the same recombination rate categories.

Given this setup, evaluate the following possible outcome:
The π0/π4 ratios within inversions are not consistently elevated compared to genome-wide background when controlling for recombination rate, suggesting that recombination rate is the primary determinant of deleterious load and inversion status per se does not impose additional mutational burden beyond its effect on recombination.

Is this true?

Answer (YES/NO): YES